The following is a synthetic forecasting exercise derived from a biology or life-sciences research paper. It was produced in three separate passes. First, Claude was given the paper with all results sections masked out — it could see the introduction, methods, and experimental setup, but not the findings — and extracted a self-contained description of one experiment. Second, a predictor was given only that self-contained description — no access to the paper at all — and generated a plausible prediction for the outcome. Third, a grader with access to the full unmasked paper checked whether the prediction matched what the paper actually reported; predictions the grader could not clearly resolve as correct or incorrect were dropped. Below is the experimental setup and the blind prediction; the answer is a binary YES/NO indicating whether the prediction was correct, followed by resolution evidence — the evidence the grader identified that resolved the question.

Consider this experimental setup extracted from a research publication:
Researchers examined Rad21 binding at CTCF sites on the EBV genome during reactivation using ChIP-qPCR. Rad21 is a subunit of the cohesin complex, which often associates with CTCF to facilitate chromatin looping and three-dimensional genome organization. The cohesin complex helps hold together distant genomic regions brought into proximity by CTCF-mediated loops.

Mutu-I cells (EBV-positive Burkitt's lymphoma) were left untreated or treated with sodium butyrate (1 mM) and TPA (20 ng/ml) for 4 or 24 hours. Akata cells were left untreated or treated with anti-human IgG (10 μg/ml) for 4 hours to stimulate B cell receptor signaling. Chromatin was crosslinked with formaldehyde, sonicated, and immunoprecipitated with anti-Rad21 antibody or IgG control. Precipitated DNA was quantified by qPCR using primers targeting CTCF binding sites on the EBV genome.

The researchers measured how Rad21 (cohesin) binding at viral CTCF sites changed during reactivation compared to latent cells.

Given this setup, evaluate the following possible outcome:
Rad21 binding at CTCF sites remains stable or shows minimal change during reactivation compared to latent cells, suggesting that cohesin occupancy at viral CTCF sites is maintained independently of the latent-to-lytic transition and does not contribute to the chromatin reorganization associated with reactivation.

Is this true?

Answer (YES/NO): NO